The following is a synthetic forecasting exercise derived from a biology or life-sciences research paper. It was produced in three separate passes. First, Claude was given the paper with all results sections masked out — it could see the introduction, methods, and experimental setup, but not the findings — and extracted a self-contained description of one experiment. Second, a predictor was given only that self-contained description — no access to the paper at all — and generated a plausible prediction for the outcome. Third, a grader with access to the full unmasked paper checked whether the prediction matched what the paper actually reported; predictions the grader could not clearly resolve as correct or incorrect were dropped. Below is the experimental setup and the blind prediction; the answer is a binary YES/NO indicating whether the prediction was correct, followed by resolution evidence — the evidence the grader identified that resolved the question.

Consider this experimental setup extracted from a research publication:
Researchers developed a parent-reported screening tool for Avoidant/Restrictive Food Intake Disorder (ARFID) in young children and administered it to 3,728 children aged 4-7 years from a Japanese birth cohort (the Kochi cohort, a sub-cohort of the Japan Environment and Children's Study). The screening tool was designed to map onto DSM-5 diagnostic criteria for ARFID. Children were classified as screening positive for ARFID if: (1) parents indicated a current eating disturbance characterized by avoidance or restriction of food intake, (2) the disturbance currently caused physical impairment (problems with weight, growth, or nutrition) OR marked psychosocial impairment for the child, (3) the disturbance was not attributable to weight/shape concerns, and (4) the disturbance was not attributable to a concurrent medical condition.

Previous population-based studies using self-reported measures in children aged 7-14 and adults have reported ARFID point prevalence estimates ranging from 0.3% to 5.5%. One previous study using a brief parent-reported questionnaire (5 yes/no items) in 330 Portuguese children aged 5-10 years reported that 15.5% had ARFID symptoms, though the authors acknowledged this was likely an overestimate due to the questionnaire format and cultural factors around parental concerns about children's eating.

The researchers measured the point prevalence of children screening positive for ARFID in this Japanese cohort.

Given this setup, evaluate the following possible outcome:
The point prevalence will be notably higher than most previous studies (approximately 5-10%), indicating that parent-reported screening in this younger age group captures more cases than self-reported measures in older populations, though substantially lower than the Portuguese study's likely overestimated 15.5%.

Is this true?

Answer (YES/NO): NO